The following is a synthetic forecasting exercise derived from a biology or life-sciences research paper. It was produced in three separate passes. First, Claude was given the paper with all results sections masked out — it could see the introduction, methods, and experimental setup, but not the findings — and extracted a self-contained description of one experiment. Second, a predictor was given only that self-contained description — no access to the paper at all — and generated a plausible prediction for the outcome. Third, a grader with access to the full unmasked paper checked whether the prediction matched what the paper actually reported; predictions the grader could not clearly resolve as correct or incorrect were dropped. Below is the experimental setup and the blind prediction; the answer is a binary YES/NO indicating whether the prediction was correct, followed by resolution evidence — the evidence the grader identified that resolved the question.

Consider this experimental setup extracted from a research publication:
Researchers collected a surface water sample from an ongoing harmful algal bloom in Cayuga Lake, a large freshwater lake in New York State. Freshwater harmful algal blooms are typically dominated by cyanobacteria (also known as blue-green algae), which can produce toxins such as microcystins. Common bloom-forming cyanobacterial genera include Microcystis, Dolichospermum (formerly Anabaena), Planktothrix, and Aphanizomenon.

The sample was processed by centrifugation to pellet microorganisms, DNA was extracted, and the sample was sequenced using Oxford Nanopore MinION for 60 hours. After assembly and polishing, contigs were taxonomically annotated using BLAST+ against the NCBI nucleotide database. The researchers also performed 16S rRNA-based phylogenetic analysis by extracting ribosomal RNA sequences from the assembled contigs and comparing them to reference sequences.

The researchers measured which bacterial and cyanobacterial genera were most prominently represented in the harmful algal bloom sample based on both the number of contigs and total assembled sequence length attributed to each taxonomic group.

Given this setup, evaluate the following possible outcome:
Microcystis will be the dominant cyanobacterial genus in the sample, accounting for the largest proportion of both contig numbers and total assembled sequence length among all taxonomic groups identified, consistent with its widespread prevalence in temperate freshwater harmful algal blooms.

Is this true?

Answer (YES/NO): NO